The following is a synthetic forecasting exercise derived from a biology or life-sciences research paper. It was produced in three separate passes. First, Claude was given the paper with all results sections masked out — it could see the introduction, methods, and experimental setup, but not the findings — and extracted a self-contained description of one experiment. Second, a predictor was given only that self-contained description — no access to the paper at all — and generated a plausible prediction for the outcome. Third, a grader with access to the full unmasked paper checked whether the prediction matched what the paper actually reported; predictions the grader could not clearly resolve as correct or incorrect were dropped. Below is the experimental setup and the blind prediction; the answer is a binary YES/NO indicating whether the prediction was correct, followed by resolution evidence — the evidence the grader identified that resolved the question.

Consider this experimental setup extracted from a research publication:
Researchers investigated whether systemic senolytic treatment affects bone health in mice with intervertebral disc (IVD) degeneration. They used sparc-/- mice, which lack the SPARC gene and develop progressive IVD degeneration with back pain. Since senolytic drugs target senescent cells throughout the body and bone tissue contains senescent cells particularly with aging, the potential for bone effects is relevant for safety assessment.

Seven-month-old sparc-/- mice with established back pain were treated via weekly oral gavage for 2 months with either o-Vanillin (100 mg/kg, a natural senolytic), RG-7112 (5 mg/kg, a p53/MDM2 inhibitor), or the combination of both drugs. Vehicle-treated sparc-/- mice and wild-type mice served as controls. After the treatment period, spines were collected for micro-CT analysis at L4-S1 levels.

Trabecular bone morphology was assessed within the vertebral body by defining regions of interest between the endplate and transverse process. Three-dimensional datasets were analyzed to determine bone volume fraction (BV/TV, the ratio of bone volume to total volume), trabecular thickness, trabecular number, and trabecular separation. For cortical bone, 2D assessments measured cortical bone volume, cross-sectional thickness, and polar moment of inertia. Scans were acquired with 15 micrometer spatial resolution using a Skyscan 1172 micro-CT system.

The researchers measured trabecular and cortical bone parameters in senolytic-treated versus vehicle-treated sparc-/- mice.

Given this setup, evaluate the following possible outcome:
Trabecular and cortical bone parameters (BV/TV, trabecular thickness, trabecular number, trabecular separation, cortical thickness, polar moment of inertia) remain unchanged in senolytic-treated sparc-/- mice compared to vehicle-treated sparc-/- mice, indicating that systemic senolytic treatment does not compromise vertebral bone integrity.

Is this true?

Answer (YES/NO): NO